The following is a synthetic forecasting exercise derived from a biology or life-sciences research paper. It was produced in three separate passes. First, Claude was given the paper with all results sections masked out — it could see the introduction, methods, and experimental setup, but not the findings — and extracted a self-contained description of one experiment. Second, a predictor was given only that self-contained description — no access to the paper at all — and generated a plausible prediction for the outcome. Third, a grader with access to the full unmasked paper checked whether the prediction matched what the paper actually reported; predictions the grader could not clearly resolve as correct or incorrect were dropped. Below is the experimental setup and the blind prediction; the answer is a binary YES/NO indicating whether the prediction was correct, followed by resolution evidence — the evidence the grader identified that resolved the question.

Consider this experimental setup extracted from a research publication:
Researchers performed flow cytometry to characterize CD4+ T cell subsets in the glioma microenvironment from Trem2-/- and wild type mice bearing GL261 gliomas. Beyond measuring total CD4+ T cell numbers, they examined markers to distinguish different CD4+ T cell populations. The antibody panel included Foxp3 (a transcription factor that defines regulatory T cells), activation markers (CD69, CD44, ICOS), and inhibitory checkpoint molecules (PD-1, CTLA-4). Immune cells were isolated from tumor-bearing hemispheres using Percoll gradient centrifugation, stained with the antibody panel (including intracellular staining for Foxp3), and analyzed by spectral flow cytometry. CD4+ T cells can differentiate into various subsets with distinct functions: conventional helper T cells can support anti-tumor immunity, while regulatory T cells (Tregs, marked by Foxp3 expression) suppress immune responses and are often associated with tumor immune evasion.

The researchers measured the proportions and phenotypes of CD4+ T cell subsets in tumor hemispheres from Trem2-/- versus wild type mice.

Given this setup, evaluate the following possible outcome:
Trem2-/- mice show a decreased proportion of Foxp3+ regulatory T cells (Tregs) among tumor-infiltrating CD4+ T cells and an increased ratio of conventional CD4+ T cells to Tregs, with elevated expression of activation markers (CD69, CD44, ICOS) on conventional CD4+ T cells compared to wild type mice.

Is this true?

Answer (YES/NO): NO